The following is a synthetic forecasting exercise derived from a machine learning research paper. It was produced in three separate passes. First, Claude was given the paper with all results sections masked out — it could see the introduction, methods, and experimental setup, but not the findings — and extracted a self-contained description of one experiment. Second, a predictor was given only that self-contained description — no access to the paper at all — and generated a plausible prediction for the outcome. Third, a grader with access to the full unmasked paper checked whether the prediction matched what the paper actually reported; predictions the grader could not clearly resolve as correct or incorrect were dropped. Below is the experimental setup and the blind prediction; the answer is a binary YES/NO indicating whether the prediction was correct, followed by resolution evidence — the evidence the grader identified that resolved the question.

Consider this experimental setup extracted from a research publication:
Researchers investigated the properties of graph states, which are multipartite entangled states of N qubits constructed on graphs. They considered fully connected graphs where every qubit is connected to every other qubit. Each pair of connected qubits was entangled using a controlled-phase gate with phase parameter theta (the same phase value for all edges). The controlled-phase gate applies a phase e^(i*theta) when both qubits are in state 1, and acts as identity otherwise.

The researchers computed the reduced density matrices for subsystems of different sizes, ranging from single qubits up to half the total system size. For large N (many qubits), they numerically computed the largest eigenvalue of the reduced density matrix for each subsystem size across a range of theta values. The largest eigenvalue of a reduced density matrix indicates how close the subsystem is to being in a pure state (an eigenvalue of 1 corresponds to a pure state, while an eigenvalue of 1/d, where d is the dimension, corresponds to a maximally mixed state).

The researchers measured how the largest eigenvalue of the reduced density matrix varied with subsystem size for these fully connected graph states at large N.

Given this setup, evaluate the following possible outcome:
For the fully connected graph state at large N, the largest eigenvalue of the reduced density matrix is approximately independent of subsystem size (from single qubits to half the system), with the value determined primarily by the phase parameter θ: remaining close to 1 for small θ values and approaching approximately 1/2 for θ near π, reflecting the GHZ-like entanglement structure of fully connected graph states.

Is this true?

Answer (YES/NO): NO